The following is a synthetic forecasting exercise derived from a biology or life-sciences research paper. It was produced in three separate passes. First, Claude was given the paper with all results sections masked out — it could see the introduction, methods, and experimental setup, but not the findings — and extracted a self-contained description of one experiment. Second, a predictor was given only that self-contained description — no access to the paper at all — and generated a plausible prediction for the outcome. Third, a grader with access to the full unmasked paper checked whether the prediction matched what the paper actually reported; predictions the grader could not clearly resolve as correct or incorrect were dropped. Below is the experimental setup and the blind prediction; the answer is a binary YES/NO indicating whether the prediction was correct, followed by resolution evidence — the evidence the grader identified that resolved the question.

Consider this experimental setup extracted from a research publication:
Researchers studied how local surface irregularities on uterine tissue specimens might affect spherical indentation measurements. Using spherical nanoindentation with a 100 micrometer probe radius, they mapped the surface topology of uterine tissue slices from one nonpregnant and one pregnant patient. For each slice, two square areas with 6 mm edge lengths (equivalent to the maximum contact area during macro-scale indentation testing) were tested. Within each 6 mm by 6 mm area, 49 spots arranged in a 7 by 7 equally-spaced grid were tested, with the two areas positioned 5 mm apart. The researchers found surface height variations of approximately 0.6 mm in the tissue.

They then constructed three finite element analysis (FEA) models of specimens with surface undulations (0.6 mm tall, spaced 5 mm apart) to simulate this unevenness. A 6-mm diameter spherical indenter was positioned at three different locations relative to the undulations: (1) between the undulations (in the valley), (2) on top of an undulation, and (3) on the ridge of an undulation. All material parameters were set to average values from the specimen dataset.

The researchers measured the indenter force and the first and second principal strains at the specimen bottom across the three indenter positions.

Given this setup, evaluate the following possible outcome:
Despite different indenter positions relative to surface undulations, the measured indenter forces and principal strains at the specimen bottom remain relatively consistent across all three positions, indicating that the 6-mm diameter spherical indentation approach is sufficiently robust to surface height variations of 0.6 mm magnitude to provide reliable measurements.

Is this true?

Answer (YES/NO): YES